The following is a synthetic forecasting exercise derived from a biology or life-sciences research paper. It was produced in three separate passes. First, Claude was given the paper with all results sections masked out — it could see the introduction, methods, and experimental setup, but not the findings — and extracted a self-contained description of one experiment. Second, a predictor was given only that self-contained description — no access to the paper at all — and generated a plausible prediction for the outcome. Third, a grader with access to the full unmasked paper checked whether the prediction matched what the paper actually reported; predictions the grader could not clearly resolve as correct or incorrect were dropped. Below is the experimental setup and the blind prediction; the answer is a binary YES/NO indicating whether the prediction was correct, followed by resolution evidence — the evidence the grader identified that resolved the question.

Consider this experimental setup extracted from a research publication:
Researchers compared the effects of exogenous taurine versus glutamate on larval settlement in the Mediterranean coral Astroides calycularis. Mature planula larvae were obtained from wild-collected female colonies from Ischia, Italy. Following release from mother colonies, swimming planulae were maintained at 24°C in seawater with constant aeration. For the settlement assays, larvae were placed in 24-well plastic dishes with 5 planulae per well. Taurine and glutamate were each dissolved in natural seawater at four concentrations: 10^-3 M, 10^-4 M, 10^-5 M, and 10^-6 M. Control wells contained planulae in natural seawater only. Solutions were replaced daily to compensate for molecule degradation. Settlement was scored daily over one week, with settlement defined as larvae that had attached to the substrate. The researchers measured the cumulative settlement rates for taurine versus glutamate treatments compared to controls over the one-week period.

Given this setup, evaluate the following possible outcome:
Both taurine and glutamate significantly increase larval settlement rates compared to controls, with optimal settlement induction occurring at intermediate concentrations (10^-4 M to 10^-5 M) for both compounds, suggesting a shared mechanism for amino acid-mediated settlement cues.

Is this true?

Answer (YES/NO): NO